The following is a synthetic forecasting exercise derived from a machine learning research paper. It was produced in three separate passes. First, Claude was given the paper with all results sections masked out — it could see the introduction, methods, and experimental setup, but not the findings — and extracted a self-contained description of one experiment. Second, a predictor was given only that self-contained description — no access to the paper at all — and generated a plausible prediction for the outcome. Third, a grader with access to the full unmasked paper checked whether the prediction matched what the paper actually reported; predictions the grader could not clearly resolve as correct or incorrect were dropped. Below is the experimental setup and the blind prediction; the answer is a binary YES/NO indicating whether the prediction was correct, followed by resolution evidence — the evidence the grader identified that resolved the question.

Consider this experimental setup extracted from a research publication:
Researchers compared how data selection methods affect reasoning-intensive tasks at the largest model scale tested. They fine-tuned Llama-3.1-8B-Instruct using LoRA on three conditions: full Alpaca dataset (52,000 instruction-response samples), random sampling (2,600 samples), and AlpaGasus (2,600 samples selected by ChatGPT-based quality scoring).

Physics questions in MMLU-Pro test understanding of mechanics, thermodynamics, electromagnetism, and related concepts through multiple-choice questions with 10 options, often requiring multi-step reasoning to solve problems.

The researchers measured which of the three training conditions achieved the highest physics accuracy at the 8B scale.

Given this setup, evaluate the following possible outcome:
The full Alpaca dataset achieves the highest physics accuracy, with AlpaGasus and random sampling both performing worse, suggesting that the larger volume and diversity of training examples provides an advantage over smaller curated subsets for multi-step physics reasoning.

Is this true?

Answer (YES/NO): NO